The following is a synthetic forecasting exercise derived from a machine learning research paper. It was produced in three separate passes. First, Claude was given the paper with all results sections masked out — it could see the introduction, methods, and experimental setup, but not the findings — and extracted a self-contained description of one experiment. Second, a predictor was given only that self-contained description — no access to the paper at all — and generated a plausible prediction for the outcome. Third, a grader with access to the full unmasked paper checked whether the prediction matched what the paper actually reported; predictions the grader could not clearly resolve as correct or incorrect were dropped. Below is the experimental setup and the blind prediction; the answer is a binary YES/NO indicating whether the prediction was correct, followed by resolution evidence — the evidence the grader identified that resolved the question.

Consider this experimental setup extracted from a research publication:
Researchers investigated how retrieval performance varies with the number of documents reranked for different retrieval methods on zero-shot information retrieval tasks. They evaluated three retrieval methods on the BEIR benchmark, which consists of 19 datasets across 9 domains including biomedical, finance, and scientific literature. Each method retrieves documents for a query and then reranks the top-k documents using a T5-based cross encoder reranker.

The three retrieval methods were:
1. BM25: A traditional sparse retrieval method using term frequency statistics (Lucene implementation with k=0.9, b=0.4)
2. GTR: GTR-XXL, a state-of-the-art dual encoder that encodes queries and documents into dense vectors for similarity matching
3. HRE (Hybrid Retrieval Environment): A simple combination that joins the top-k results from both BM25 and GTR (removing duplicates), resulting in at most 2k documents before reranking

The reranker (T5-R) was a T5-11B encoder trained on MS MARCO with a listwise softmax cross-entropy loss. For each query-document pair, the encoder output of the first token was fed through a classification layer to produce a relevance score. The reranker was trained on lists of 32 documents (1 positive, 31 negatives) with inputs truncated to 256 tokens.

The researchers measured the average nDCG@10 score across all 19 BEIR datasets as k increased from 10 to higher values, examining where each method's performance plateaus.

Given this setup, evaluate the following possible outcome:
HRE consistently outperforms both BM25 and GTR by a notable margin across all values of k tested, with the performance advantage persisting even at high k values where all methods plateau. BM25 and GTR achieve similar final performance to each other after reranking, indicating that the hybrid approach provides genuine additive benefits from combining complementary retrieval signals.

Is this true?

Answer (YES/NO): NO